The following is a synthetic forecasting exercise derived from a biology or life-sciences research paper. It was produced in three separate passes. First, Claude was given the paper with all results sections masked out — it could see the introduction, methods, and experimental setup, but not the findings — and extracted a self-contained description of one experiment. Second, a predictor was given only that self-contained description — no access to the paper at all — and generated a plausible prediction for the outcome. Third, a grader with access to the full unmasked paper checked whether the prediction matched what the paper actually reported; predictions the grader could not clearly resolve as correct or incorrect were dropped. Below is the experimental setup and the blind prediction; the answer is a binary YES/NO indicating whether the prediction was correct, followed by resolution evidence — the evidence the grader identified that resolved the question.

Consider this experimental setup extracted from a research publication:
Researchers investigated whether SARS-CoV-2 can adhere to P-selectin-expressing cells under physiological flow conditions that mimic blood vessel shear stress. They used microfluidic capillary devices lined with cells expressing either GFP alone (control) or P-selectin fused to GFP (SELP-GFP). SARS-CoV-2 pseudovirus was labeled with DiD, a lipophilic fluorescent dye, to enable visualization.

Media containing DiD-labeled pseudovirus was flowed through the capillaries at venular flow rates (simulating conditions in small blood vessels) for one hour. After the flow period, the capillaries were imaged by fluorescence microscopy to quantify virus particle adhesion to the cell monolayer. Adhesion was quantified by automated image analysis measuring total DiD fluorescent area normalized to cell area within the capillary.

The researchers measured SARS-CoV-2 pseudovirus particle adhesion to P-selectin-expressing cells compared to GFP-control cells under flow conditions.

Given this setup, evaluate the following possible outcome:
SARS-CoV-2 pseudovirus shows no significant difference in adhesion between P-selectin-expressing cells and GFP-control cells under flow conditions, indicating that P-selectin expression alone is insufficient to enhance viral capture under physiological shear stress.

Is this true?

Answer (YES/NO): NO